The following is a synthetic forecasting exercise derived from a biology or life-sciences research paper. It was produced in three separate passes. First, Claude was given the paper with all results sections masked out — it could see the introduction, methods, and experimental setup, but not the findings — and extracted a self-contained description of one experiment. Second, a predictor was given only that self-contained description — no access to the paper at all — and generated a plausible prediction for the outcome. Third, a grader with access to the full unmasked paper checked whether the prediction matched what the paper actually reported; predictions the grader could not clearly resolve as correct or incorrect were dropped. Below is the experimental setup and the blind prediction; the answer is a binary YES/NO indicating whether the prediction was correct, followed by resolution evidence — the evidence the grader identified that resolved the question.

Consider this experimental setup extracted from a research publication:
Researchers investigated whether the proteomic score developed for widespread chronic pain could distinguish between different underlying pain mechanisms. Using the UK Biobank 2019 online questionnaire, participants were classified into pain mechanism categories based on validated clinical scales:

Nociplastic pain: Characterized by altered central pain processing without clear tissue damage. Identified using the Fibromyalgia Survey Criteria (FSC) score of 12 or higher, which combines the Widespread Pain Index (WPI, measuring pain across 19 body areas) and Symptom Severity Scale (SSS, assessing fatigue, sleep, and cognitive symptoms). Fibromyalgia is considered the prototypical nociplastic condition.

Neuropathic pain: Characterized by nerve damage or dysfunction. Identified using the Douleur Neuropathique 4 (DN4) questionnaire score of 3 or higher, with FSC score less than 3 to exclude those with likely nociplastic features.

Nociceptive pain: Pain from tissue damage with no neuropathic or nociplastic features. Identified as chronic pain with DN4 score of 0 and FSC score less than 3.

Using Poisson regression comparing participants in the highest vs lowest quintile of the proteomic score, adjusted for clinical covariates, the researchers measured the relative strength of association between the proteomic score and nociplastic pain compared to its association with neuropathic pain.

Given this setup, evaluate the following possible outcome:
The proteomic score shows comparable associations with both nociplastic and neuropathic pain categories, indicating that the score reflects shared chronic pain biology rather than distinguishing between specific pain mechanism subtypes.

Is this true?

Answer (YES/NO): NO